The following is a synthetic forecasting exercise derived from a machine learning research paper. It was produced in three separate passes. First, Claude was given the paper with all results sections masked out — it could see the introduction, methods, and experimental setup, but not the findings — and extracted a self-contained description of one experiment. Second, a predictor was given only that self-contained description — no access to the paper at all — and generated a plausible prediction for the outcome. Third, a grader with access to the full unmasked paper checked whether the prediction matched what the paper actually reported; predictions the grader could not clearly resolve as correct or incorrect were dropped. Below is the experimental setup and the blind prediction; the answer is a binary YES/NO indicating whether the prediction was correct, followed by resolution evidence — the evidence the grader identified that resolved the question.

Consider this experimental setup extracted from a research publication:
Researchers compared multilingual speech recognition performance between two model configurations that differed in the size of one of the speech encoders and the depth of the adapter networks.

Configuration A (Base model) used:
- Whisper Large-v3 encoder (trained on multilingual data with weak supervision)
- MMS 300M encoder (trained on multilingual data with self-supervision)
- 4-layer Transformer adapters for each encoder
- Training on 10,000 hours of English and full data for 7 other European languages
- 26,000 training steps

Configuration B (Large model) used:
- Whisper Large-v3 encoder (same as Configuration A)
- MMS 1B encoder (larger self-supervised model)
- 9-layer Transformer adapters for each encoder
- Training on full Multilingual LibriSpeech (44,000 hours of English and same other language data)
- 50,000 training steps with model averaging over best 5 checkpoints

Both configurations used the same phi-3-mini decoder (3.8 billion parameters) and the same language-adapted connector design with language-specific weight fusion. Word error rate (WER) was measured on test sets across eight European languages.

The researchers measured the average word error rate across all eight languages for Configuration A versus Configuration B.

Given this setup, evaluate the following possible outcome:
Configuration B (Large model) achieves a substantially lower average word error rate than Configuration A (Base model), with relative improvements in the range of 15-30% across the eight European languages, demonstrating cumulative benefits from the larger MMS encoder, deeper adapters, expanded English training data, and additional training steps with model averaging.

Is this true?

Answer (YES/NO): NO